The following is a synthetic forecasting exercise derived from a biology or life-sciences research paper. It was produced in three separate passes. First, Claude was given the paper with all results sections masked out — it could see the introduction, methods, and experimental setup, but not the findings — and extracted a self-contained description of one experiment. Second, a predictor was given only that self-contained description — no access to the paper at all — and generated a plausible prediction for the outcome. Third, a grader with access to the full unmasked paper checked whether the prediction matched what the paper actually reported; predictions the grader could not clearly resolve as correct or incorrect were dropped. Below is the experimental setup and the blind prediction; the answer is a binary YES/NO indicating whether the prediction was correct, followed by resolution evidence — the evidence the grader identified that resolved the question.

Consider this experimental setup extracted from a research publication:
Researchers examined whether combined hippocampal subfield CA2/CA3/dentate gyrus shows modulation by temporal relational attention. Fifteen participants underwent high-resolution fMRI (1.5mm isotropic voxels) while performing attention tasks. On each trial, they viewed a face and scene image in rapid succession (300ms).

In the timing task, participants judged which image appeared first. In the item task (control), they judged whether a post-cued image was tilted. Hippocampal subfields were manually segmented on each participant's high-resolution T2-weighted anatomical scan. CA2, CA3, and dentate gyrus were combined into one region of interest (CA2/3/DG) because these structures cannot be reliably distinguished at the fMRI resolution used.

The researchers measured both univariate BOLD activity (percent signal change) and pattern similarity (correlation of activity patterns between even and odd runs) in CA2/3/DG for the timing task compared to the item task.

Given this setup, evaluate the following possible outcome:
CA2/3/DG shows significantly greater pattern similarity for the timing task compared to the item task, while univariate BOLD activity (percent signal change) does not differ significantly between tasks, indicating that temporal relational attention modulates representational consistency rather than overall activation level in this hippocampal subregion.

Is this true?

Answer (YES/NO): NO